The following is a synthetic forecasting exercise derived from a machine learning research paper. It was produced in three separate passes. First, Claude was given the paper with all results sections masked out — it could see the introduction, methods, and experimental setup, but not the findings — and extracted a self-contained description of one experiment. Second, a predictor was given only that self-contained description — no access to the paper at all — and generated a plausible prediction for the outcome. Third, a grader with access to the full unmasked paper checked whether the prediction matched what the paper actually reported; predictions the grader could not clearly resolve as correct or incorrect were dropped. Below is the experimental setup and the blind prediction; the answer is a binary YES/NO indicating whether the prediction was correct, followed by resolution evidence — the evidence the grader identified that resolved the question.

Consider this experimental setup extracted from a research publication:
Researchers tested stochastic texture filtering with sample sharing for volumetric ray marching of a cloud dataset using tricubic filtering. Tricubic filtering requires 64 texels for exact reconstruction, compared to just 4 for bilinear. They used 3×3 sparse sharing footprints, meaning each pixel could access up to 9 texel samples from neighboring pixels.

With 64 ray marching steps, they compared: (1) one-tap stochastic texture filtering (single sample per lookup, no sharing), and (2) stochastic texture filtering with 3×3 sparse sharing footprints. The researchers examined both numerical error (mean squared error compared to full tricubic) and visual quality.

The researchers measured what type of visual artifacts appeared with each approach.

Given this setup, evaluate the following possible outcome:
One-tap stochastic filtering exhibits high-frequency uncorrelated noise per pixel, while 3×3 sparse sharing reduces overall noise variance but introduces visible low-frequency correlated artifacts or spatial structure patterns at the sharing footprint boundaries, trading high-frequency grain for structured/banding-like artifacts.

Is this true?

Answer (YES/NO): YES